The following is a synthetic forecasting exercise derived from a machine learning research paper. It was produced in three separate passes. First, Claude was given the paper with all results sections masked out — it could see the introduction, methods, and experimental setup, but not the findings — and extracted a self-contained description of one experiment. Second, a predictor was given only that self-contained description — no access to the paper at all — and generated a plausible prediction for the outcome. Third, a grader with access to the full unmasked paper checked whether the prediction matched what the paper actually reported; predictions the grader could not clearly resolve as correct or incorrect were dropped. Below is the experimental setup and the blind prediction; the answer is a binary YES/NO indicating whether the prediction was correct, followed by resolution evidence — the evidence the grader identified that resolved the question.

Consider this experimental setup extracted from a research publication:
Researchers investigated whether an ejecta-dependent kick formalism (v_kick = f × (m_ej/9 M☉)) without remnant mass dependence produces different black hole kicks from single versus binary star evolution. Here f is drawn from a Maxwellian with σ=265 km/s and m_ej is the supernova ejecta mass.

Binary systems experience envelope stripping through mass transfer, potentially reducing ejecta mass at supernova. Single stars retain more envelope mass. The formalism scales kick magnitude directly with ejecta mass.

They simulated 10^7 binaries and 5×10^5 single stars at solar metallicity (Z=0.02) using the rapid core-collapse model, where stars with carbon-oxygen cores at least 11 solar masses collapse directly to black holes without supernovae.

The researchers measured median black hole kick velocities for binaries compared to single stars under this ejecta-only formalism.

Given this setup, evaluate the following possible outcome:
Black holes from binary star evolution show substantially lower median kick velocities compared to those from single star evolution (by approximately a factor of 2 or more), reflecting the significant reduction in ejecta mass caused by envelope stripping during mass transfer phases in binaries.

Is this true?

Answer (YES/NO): NO